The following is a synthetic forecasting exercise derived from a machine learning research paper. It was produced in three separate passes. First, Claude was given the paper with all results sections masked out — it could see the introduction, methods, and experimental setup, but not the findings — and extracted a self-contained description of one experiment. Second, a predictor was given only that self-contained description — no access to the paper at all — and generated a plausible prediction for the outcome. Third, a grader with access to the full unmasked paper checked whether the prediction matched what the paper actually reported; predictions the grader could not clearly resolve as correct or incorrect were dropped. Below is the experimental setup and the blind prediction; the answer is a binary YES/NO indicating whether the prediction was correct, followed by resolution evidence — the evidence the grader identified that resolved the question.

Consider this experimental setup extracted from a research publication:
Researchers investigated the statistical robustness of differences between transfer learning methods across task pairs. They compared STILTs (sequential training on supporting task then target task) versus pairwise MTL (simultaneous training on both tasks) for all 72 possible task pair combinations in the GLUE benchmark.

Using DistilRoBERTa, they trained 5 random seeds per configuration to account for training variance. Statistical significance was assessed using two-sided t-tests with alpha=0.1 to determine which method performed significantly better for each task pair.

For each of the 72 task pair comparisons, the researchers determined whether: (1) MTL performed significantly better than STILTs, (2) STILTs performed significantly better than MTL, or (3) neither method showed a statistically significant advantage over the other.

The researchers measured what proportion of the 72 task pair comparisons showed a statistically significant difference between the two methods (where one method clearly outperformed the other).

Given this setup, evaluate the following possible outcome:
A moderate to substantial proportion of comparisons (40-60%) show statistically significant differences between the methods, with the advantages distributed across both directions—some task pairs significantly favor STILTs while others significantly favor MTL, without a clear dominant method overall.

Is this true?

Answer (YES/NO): NO